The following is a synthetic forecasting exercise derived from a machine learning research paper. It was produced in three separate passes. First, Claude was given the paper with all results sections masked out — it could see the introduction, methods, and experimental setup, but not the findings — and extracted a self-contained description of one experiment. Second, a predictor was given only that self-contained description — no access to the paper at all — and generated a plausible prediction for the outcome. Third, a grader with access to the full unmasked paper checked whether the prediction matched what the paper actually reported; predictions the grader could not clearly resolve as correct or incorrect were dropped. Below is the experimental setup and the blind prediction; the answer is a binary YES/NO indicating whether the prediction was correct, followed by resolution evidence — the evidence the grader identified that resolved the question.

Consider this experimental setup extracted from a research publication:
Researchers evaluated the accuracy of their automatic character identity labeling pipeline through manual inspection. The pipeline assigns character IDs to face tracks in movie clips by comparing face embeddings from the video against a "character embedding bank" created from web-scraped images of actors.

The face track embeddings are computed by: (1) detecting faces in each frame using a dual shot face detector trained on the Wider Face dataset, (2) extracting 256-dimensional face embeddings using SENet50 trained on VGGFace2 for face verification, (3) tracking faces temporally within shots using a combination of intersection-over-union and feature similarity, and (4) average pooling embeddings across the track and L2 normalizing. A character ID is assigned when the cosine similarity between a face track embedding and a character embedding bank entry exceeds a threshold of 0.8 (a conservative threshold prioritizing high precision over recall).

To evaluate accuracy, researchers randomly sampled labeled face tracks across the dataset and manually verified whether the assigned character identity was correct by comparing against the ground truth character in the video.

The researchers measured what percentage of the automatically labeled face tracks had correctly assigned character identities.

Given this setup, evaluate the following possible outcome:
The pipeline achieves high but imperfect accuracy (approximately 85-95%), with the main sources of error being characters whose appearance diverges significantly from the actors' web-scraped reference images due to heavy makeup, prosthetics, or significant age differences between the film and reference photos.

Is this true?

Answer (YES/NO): NO